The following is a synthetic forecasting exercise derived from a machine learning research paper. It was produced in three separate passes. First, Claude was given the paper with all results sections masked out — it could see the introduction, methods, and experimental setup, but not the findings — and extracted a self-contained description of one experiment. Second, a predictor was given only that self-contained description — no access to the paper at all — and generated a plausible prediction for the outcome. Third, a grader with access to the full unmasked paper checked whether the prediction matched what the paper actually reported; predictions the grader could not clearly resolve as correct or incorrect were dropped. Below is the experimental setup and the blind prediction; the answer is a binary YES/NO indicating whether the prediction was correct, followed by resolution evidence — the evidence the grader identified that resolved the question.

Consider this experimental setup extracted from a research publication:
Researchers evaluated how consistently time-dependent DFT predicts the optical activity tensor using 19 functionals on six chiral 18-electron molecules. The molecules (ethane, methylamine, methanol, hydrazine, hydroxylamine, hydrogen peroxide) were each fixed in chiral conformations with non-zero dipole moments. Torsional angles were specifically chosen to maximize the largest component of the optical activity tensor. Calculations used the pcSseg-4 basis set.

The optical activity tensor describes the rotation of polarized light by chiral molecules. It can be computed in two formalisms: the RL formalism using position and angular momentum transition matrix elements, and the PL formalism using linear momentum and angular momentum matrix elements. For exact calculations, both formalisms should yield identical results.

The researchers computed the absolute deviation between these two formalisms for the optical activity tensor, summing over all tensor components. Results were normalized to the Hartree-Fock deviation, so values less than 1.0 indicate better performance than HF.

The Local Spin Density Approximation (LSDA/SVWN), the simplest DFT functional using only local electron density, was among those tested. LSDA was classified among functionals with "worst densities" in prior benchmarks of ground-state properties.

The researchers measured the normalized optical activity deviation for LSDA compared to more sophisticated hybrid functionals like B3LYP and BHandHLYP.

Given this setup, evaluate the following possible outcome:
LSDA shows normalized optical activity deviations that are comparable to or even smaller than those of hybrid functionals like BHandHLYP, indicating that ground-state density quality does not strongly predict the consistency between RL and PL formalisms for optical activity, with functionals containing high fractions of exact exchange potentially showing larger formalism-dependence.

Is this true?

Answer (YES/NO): NO